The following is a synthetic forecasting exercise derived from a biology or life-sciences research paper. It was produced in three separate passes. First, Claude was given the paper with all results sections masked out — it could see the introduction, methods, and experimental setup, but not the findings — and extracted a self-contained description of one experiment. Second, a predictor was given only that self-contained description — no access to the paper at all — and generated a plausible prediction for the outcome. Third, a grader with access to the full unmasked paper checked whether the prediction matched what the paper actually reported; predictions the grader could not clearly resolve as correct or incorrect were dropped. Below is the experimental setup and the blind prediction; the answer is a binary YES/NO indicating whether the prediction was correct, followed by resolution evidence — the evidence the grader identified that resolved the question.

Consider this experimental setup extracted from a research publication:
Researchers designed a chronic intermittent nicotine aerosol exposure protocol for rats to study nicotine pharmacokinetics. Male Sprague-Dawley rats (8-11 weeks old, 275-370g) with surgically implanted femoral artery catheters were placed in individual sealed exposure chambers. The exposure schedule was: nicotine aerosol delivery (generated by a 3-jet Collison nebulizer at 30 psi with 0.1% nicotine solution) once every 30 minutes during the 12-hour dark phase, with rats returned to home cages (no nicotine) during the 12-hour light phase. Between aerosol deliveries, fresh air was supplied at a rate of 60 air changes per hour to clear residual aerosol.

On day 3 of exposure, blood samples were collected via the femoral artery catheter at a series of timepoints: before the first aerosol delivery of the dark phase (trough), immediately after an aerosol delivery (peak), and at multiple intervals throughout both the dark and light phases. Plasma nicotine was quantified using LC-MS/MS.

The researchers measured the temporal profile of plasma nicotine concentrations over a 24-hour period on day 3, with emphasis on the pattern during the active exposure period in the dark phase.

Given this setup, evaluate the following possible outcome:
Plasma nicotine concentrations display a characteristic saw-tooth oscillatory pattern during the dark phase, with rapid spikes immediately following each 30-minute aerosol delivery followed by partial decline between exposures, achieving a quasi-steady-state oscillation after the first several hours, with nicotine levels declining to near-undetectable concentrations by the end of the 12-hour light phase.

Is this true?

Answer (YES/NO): NO